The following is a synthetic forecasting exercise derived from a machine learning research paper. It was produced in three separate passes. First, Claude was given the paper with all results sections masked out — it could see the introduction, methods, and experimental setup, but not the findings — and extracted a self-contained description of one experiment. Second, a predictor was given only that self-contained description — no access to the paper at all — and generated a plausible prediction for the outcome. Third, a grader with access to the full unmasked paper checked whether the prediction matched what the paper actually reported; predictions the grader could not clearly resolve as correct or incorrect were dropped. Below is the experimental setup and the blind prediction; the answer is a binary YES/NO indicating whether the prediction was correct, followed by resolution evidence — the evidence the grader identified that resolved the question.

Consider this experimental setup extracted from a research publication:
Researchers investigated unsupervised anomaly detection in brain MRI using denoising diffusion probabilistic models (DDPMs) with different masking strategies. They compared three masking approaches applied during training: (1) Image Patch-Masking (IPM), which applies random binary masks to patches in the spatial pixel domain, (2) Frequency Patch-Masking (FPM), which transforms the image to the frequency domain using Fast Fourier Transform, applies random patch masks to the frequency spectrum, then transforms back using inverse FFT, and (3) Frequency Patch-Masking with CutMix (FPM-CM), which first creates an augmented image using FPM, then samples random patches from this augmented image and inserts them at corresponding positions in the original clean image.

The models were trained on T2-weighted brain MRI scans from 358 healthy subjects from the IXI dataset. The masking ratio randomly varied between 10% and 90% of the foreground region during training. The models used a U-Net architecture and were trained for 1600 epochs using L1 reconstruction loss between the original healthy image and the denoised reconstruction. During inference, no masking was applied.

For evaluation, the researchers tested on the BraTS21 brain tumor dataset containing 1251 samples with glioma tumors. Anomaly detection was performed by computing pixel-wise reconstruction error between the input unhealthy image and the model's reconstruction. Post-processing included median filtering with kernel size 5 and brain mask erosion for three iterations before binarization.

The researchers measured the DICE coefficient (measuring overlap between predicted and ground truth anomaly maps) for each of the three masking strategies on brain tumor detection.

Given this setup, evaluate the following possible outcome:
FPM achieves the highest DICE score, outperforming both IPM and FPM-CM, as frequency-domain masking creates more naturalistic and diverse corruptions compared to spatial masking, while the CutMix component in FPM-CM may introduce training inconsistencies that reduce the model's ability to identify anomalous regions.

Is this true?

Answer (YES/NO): NO